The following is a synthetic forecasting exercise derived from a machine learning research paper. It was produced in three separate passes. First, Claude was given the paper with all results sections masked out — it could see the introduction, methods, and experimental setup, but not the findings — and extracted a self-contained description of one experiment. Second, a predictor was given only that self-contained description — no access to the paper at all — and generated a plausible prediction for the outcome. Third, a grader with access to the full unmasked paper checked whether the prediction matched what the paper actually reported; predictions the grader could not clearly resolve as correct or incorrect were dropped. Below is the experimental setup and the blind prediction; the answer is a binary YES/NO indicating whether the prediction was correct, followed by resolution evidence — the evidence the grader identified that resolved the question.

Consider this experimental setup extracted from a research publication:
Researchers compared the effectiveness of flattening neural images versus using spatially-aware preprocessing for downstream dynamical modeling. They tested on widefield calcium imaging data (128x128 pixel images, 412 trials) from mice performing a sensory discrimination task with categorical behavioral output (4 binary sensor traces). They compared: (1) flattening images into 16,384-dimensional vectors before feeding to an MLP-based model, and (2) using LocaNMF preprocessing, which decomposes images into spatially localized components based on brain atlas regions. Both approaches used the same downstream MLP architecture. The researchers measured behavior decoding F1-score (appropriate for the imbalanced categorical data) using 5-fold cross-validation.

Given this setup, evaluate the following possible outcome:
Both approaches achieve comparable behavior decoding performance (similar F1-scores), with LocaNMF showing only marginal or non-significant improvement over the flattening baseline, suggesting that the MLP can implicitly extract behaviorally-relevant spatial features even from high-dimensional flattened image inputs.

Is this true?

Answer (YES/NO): NO